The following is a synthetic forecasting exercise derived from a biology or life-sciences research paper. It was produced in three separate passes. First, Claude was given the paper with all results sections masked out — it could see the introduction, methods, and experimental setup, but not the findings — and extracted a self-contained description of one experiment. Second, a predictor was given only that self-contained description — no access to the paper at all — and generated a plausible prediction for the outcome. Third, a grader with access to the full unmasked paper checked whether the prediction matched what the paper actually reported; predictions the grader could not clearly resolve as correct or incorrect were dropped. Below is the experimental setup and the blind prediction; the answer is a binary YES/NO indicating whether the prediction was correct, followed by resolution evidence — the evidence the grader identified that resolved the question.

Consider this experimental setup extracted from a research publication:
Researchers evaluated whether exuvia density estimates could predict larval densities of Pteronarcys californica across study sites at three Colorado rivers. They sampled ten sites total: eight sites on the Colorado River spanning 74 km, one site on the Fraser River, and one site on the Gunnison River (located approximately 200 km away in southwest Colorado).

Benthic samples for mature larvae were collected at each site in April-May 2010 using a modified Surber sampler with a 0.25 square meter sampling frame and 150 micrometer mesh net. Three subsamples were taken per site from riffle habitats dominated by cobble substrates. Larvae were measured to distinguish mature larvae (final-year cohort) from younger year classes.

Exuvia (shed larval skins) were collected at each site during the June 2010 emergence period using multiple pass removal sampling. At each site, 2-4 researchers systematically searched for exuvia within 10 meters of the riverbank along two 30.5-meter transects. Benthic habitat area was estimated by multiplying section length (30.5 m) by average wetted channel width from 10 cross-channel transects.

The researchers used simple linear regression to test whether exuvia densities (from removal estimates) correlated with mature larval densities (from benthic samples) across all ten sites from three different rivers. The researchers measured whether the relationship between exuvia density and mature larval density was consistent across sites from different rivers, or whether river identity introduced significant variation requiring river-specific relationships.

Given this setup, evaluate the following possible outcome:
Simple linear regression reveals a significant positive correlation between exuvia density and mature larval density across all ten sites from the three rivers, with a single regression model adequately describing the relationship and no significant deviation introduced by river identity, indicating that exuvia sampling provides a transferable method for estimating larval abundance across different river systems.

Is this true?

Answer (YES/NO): YES